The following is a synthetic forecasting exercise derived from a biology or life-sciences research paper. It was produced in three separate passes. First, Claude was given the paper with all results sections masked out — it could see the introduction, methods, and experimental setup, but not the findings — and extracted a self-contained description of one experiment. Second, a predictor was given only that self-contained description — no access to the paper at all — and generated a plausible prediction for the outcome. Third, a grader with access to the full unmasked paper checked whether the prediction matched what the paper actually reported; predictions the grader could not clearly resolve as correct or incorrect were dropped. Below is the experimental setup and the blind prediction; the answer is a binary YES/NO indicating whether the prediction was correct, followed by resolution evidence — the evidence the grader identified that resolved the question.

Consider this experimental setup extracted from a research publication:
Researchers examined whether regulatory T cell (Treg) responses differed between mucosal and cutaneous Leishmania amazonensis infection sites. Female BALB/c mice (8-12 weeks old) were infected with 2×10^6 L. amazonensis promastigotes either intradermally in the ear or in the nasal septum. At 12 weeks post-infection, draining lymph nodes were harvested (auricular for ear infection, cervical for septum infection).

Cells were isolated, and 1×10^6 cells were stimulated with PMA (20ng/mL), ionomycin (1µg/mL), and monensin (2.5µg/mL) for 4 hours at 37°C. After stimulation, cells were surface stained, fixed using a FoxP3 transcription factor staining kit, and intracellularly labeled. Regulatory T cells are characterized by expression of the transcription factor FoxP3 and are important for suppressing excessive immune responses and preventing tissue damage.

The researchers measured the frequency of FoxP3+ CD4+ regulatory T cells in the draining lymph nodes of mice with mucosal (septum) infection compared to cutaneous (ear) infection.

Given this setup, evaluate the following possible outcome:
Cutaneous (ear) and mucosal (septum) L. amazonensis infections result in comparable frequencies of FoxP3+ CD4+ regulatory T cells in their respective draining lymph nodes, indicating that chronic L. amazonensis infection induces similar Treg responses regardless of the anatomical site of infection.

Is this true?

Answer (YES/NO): YES